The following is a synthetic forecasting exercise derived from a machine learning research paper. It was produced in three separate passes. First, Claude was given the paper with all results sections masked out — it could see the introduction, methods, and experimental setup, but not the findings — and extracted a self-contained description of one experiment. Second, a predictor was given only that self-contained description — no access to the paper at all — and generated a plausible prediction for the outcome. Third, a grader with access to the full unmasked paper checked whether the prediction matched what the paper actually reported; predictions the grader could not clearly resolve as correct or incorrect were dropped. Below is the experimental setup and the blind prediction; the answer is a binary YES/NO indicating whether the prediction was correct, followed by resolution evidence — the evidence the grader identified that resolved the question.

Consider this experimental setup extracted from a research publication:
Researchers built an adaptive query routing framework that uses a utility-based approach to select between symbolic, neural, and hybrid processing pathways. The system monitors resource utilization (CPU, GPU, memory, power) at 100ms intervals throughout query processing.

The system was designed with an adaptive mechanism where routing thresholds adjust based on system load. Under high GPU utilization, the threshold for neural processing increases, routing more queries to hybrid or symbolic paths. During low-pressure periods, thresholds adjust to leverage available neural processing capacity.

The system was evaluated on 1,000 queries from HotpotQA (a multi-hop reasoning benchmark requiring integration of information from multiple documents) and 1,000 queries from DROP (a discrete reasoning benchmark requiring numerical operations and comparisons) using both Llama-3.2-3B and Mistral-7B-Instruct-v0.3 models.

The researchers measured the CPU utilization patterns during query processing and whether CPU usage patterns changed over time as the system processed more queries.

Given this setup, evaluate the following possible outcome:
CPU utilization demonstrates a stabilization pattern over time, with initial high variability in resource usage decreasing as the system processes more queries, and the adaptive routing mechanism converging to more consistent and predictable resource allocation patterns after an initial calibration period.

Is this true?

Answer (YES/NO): NO